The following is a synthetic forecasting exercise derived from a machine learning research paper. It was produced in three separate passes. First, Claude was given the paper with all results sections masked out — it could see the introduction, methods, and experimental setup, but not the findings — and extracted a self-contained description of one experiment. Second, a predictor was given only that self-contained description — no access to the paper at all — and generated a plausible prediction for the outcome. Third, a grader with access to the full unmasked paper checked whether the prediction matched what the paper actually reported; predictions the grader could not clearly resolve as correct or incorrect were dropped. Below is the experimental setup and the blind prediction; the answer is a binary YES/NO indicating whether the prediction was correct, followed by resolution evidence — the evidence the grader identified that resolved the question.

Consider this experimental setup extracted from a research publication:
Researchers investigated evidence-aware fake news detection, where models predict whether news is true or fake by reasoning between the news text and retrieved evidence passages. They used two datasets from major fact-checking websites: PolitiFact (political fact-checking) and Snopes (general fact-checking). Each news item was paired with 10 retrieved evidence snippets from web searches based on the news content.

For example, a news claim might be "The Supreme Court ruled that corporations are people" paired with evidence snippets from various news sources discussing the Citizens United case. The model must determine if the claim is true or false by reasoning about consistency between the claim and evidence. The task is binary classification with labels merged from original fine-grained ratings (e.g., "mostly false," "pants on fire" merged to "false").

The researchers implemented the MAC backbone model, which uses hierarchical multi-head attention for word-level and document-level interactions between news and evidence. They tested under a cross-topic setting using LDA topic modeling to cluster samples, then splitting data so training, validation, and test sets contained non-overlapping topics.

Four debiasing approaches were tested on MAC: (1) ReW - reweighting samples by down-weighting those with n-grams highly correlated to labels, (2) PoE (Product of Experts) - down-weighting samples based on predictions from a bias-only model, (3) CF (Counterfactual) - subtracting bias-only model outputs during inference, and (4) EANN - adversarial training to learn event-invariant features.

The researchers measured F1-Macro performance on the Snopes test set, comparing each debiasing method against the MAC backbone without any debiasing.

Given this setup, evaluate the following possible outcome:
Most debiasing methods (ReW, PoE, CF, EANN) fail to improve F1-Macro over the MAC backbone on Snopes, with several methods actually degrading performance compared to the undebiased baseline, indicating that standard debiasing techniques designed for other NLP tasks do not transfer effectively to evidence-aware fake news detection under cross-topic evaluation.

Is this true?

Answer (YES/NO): YES